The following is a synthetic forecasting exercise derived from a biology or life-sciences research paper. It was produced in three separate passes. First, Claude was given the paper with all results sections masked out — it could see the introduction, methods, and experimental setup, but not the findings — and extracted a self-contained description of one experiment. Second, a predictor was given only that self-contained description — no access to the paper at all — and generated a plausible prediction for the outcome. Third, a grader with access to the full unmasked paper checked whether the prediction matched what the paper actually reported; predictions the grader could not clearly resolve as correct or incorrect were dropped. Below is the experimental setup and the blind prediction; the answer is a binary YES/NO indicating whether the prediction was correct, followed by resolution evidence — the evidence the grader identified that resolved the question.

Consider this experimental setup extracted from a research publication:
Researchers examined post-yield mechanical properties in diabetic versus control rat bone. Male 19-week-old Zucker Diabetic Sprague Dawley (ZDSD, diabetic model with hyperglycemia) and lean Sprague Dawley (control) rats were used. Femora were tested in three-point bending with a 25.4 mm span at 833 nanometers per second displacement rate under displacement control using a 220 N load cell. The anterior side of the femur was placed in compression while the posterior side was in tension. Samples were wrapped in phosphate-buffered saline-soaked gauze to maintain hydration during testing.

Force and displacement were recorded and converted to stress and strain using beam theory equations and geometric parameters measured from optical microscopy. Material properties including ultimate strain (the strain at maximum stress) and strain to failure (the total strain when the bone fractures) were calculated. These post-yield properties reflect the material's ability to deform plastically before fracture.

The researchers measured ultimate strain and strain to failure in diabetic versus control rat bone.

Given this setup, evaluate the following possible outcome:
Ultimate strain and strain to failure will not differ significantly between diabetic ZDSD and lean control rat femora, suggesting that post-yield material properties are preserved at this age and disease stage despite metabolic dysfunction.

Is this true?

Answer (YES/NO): NO